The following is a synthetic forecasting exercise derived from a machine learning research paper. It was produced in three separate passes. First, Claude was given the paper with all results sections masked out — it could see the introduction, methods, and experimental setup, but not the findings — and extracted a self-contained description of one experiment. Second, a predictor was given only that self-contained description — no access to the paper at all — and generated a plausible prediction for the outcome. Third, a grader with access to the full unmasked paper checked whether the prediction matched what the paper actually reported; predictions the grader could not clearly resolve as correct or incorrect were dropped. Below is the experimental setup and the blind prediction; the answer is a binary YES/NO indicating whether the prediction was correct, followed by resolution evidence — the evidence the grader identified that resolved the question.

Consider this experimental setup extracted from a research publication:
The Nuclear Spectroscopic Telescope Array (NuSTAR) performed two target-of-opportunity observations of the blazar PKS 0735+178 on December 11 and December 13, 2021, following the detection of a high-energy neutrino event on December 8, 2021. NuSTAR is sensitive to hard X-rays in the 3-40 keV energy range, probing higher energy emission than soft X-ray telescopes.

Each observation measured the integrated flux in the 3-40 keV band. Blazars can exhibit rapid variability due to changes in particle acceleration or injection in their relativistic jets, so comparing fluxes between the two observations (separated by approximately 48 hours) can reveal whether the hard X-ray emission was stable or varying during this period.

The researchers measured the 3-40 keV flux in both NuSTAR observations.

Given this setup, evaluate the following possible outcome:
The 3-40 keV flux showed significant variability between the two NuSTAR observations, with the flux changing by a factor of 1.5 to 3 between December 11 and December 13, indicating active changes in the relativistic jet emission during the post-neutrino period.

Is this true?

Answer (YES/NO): NO